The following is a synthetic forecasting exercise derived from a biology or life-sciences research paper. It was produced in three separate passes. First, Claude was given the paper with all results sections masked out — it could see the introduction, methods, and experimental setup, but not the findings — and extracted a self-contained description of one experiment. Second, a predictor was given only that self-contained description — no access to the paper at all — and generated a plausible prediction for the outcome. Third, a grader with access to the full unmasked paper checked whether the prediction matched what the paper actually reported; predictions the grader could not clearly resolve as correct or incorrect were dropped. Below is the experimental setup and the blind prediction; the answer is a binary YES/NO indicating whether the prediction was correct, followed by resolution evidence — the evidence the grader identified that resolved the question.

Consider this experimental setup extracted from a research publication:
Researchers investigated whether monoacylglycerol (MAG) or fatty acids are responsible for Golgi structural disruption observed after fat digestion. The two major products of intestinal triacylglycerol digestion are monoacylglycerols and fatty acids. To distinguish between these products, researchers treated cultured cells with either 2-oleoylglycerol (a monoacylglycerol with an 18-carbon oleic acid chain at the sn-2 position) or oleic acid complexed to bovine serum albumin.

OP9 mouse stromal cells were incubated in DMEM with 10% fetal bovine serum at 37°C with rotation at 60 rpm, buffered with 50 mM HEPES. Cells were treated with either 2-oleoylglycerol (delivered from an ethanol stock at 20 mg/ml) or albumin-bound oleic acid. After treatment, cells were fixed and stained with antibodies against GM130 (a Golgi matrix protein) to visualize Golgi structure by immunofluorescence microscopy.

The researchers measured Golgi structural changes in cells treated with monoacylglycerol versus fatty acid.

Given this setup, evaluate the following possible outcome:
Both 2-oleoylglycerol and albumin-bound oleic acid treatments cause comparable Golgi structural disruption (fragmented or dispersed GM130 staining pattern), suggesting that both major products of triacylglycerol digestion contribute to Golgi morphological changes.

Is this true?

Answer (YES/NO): NO